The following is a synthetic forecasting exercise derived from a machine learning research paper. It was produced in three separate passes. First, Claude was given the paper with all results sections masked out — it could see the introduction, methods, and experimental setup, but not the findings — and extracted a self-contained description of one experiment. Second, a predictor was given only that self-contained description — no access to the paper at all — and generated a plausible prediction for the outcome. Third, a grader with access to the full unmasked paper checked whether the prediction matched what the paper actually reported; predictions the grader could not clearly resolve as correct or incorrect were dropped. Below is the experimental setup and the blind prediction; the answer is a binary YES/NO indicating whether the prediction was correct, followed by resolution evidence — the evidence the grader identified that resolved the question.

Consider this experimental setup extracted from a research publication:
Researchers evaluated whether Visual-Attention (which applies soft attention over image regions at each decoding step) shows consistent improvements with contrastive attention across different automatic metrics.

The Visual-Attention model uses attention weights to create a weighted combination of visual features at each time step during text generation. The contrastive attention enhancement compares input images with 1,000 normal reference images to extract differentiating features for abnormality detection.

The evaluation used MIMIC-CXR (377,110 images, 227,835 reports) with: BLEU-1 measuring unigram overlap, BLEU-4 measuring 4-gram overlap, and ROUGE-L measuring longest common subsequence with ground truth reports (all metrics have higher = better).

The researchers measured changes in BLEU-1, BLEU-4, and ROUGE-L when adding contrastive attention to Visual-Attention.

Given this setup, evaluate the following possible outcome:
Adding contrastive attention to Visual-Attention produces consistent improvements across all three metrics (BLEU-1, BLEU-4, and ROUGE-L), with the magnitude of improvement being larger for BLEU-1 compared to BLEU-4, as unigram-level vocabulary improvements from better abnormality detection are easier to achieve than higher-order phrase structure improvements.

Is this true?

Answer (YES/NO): NO